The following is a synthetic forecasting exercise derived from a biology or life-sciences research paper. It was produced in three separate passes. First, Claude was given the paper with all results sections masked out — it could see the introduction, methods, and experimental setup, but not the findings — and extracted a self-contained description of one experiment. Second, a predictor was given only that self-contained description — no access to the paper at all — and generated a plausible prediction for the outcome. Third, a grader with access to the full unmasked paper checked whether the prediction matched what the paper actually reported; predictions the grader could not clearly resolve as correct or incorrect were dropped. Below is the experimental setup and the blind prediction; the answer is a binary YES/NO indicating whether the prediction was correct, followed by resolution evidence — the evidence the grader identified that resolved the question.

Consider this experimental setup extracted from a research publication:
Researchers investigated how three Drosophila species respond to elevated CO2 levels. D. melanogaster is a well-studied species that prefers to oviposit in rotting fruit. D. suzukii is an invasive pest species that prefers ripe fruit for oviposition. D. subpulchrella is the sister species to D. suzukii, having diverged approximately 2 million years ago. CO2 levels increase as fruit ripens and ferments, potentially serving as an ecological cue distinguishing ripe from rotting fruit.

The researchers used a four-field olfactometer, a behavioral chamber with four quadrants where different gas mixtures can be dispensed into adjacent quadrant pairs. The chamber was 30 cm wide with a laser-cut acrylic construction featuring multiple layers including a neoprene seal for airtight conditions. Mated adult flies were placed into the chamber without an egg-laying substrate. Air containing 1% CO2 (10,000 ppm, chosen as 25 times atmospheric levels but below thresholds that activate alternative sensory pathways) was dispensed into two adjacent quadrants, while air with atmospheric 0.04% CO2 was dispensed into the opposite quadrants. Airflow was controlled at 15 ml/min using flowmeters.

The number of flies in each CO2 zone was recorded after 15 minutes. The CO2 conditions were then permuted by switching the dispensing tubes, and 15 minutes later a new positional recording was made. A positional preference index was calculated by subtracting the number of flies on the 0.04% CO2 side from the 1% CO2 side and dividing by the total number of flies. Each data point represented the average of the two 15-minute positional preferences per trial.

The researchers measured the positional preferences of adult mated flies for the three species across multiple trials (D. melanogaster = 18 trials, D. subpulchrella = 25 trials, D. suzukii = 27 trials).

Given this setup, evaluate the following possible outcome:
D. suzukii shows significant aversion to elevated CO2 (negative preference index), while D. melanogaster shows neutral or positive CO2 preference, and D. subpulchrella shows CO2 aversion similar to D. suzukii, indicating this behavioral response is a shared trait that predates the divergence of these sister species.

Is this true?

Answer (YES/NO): NO